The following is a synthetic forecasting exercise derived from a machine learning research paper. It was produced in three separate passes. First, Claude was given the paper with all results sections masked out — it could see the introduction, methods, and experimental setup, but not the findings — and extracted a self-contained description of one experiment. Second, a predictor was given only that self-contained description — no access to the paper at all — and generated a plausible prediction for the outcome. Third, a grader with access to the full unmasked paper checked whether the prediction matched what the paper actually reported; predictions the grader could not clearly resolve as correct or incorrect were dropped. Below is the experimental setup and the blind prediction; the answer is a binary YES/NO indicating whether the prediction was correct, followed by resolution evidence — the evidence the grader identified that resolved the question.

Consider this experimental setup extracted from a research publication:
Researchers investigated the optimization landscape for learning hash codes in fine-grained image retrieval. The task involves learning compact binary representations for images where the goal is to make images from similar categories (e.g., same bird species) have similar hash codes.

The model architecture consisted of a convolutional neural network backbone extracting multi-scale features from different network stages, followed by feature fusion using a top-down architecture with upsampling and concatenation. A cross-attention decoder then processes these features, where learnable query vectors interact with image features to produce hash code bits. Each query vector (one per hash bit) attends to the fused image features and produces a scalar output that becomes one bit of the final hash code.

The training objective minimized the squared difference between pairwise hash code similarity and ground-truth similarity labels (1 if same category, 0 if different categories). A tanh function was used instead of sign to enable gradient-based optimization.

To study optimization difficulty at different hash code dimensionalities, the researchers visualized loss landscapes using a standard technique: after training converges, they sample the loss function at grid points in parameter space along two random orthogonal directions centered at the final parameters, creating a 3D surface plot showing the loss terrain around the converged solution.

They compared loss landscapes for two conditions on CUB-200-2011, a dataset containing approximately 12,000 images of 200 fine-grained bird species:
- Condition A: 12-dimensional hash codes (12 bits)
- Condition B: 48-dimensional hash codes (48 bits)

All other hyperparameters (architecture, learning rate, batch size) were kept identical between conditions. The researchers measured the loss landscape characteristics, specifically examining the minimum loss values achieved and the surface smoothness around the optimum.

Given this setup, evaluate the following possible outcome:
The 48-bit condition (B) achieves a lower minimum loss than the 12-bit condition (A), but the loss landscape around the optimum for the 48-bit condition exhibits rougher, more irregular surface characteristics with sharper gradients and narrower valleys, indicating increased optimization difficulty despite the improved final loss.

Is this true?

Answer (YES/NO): NO